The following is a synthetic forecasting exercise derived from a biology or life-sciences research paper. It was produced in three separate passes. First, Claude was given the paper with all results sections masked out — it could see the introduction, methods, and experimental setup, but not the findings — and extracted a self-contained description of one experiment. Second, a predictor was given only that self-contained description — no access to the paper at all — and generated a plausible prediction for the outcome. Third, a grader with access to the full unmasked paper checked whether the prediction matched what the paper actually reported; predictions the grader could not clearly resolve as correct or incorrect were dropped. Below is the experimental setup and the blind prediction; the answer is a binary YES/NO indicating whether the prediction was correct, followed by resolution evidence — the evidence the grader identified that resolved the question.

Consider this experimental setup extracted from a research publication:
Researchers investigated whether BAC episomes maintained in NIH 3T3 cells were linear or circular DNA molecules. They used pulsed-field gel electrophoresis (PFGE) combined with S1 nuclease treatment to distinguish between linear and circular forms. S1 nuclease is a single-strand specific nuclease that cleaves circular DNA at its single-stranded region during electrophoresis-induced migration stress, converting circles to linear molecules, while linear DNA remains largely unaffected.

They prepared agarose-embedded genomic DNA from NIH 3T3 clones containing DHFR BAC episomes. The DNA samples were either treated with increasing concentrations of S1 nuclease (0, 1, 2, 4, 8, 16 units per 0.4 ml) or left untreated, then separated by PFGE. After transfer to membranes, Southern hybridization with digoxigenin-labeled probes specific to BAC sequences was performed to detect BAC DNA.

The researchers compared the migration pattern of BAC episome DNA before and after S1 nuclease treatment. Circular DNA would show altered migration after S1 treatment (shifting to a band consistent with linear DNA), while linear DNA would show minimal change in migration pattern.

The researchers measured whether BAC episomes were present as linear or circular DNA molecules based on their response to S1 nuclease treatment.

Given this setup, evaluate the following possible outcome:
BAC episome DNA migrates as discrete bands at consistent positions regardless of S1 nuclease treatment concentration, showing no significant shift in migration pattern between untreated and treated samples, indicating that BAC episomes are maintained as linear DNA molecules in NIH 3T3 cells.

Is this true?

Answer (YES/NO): NO